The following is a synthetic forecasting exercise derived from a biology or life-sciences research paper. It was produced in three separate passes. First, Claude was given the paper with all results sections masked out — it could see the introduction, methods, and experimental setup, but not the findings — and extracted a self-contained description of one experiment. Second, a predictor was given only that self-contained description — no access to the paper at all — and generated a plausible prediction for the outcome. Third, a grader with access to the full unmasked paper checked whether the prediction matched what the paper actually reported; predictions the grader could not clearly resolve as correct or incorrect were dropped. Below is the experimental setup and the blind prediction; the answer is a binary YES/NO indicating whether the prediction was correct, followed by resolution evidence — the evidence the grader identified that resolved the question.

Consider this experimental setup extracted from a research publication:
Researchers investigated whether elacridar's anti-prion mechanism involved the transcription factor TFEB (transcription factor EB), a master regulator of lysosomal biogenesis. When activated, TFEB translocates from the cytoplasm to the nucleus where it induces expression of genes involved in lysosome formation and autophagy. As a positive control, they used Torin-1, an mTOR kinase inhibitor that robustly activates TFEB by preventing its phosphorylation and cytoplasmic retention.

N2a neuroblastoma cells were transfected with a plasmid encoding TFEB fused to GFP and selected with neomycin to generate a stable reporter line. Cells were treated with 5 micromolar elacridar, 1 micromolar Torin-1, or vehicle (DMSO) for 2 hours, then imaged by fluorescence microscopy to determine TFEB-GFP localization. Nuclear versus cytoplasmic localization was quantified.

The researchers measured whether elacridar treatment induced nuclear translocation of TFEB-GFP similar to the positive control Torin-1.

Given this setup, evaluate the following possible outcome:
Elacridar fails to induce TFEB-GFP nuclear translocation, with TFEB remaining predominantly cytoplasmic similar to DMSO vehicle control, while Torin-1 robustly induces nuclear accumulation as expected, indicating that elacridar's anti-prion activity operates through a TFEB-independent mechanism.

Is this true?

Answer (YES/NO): YES